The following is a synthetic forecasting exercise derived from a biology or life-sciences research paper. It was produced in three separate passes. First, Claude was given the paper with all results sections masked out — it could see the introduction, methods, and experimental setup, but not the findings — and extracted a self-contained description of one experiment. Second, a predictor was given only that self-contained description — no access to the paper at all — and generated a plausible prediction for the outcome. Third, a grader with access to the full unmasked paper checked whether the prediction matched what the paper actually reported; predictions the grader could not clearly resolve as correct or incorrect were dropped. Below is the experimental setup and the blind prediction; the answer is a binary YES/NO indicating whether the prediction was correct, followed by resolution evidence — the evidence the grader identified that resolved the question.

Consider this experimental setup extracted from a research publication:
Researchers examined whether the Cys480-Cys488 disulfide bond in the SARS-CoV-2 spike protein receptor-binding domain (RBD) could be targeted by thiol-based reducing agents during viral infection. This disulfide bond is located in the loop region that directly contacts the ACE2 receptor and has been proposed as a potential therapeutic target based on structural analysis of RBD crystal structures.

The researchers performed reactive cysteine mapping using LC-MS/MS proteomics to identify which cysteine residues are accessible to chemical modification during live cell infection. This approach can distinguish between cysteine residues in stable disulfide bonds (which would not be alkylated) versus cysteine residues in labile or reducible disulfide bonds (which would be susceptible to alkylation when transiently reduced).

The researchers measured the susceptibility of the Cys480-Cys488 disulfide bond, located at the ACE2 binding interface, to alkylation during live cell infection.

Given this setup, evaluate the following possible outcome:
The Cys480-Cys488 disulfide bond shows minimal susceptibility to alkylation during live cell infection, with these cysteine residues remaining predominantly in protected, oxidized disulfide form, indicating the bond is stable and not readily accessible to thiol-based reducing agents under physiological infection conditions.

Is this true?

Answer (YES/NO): YES